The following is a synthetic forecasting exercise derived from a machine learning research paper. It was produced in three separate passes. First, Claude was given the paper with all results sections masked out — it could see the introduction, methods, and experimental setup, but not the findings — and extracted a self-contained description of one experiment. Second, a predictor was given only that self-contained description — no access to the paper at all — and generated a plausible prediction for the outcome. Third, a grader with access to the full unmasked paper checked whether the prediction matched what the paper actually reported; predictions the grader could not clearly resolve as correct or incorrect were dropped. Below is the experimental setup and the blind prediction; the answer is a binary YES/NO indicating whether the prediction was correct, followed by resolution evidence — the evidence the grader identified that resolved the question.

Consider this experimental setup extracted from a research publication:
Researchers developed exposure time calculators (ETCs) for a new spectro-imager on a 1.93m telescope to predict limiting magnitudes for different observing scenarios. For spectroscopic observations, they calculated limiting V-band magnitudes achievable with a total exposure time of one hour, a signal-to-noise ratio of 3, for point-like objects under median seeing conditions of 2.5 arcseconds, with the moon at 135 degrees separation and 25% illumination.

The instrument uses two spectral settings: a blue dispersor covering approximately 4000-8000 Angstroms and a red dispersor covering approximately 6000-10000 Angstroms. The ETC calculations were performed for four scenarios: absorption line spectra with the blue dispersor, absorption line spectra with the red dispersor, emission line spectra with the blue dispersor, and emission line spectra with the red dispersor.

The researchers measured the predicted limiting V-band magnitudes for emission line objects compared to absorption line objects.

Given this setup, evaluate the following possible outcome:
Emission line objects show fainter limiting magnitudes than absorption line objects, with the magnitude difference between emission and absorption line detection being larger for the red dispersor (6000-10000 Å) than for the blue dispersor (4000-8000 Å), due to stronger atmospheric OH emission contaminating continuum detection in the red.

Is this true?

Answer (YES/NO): NO